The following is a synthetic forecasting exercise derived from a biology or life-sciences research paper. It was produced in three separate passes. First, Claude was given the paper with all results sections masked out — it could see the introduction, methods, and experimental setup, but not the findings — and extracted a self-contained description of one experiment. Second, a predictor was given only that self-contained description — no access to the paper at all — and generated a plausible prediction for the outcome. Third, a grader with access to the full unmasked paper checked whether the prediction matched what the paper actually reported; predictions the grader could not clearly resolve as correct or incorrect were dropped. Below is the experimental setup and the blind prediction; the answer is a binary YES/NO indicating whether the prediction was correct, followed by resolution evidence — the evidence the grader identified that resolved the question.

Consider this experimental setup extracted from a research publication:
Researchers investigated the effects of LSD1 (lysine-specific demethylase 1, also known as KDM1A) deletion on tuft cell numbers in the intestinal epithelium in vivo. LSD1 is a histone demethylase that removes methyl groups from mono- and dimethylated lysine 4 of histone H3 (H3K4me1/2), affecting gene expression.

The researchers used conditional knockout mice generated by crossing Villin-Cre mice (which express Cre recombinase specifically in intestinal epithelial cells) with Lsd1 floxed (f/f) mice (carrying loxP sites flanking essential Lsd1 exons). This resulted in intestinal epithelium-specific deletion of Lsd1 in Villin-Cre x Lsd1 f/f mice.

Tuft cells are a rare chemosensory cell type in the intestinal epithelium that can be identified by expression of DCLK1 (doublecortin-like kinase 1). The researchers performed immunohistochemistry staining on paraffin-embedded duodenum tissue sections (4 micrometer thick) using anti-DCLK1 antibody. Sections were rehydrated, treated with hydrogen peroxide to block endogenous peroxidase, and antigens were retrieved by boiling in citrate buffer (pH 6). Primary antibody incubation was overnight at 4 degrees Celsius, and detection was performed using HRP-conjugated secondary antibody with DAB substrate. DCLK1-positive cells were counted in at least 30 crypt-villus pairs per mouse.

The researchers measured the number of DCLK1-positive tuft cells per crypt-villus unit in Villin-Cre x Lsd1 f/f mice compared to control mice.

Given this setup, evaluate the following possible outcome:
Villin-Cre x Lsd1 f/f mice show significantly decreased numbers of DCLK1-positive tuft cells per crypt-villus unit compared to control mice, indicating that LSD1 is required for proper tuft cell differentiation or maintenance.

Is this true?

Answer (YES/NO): NO